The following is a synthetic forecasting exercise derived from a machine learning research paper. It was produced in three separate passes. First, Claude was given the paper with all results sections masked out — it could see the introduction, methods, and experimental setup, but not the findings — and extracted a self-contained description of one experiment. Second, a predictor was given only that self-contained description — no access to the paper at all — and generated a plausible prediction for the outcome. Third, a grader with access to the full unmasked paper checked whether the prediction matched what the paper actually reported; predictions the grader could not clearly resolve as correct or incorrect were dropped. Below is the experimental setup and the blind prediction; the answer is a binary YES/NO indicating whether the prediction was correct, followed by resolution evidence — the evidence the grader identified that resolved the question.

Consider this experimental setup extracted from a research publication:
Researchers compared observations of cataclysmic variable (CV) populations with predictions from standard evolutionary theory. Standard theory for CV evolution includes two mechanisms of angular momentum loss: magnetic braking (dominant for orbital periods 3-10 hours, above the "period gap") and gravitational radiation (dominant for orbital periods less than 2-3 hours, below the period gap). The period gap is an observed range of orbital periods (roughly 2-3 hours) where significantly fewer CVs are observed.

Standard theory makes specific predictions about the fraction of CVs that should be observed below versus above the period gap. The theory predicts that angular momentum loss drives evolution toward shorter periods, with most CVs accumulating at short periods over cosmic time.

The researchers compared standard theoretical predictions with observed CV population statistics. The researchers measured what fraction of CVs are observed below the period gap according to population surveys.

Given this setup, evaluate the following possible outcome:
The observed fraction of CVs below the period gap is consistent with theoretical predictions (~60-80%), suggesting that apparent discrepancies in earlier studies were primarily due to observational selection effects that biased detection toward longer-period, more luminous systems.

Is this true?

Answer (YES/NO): NO